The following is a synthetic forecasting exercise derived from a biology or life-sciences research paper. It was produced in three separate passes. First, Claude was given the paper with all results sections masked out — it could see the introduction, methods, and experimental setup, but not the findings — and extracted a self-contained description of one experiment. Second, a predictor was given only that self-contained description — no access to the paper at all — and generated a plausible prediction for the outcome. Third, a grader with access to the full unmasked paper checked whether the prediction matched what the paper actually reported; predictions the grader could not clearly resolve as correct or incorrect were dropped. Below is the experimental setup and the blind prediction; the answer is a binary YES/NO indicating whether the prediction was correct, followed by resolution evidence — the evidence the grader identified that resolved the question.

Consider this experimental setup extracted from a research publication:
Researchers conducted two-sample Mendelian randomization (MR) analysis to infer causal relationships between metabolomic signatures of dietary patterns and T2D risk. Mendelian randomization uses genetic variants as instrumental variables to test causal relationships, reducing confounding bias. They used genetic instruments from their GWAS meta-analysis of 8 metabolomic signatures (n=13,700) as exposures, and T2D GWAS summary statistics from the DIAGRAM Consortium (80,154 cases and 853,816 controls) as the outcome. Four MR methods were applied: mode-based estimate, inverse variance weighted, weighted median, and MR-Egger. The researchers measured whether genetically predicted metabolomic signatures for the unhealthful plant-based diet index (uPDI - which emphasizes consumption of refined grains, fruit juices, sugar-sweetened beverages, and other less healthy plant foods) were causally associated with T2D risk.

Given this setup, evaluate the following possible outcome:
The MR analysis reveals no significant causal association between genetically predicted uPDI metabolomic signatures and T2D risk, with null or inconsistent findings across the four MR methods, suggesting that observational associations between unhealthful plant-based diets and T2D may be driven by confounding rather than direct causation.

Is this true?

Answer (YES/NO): NO